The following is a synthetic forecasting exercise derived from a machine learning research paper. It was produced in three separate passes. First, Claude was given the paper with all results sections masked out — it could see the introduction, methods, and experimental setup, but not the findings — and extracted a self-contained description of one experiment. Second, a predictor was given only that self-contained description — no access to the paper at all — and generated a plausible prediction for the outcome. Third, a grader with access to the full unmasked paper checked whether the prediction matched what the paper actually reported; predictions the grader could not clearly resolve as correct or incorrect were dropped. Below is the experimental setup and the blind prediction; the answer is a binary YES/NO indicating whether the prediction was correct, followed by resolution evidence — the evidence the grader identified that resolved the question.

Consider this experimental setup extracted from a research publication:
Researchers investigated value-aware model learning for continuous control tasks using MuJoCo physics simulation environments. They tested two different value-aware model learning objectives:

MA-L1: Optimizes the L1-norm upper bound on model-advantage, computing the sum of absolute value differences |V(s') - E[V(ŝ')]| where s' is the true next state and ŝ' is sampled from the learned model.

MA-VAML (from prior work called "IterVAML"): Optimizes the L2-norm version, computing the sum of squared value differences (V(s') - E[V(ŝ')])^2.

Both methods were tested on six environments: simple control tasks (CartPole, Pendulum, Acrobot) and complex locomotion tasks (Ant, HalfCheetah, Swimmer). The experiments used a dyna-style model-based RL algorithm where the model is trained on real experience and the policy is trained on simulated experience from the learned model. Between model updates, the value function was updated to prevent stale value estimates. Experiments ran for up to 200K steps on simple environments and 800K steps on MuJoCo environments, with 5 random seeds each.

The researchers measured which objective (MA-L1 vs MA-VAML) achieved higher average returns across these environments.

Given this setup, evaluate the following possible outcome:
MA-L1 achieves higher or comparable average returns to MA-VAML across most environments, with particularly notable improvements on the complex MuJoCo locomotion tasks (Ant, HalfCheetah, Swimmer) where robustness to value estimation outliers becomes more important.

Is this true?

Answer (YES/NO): NO